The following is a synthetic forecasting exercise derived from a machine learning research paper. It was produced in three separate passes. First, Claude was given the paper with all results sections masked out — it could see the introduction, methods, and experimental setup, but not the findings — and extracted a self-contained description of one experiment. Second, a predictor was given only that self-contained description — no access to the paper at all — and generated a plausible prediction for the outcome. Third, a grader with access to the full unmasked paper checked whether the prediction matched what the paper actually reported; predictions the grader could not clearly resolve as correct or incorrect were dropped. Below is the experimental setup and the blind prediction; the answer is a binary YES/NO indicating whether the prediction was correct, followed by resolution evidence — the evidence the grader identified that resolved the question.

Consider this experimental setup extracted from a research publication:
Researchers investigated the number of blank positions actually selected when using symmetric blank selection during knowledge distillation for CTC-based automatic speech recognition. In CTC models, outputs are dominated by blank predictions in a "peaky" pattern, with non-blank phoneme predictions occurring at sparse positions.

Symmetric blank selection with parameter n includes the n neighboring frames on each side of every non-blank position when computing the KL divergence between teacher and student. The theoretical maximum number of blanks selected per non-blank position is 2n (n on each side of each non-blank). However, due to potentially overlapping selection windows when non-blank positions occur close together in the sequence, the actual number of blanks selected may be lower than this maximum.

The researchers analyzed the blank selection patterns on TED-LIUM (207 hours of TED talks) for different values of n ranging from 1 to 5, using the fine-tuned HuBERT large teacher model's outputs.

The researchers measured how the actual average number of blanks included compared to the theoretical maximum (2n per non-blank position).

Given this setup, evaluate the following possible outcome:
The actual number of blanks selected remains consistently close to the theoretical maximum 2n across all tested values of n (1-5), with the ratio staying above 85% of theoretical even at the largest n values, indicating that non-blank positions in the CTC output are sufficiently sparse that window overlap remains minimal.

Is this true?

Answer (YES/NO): NO